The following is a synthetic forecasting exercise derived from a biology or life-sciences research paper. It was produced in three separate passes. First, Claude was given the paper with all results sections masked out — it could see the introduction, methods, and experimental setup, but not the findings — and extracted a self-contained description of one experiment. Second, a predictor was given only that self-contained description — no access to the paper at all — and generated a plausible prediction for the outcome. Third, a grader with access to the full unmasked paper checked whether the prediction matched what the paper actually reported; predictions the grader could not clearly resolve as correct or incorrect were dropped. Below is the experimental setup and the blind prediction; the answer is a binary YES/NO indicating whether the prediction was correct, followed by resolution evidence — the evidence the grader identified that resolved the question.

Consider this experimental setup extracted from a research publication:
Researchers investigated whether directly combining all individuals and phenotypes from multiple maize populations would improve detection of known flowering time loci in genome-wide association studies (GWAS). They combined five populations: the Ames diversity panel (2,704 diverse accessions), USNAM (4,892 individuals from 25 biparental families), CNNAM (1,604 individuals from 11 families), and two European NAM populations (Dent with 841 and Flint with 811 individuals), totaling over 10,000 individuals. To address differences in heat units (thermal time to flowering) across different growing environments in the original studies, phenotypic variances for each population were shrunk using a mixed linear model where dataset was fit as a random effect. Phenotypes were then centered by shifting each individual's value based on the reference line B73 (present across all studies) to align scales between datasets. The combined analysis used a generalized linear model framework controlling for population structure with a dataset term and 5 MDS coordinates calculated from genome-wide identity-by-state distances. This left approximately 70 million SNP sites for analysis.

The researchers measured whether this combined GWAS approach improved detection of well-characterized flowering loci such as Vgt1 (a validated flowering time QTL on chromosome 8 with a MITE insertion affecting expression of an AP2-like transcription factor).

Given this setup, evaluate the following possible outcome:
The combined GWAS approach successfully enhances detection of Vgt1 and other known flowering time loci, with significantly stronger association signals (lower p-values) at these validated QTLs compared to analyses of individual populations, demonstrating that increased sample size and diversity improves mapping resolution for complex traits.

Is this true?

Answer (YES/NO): NO